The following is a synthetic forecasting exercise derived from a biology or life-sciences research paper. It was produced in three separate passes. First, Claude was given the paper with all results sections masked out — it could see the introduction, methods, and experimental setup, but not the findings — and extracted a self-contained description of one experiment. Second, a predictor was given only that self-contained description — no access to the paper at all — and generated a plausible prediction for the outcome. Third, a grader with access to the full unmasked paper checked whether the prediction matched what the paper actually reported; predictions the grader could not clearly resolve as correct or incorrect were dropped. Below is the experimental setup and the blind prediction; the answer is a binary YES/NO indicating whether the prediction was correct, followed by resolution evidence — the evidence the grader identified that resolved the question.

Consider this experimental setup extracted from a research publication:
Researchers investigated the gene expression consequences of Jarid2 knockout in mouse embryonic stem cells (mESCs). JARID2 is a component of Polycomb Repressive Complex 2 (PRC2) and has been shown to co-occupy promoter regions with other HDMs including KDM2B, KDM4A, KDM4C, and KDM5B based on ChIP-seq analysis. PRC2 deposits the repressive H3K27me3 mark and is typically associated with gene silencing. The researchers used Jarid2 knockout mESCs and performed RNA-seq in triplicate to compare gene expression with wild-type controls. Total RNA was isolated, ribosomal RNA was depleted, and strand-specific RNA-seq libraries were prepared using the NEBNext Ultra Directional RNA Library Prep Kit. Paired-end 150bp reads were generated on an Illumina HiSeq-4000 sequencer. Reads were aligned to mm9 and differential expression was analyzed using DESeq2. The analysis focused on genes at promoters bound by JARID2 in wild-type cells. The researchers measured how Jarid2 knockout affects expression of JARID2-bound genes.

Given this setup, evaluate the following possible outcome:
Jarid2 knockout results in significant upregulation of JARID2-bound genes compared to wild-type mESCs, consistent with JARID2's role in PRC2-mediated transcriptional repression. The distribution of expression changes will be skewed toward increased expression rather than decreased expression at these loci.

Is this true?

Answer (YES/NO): YES